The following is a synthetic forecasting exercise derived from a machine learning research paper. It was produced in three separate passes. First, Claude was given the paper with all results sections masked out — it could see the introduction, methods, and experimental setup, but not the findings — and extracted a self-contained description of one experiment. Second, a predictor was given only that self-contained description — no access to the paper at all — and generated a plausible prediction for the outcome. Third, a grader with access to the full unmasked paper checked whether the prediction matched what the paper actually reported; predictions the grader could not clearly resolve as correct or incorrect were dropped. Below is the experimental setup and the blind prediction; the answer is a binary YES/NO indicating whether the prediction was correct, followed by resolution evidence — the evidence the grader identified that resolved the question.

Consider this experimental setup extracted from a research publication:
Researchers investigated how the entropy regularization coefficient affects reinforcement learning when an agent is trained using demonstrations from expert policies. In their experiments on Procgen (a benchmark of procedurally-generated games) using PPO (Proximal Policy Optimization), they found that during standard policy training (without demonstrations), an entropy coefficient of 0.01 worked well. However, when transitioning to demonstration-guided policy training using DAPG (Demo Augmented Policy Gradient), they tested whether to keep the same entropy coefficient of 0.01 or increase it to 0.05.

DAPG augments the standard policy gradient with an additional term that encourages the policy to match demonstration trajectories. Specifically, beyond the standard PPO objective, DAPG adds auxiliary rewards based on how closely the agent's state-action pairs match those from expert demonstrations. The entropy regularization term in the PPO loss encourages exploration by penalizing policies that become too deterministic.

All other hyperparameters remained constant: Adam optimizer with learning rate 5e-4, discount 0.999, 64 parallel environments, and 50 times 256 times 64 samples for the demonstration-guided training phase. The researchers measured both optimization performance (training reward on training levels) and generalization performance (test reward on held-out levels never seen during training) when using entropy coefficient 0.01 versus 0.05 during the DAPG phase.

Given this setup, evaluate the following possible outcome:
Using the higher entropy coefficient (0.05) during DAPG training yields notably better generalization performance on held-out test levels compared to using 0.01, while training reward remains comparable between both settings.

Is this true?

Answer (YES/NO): NO